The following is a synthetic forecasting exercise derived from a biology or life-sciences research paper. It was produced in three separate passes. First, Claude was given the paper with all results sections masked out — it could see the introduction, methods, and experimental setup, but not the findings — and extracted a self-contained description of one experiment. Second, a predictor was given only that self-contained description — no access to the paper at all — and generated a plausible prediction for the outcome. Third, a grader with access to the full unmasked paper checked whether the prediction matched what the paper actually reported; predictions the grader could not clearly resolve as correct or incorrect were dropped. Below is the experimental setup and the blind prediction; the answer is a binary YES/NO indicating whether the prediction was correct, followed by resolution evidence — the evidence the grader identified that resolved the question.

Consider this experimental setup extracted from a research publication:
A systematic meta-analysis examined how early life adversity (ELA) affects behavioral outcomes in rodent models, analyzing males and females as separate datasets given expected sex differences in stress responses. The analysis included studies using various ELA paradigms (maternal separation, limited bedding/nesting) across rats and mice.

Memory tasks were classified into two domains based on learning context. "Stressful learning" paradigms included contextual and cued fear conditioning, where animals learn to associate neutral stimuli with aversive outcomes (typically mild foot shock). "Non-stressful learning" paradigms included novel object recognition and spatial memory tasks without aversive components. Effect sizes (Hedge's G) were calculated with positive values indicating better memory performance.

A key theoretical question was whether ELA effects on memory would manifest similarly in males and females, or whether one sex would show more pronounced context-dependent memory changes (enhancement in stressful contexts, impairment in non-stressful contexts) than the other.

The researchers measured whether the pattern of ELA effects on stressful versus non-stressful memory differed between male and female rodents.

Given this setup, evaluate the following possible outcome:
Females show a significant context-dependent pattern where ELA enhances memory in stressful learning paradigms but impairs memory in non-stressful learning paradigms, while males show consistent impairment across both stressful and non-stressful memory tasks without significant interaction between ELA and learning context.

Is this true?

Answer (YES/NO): NO